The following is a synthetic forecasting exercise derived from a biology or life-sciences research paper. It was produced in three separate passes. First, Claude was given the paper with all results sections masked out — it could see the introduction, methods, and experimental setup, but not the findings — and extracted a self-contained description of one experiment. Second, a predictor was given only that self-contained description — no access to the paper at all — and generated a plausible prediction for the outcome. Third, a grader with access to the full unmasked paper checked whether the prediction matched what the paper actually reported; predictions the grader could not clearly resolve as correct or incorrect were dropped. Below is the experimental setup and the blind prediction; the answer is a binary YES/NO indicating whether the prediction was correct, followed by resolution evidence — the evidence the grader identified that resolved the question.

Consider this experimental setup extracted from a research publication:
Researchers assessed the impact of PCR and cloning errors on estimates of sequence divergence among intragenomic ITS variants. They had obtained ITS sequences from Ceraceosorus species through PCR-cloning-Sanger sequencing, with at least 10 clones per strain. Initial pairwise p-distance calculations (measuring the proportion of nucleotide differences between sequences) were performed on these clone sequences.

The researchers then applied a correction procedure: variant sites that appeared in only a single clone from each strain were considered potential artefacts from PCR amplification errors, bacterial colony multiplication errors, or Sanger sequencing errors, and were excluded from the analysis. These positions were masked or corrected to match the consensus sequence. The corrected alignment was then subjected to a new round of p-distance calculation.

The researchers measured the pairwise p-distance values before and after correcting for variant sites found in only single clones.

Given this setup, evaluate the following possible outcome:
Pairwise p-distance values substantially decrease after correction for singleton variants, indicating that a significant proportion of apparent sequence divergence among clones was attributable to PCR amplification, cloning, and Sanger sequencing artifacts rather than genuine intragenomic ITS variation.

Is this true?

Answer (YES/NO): YES